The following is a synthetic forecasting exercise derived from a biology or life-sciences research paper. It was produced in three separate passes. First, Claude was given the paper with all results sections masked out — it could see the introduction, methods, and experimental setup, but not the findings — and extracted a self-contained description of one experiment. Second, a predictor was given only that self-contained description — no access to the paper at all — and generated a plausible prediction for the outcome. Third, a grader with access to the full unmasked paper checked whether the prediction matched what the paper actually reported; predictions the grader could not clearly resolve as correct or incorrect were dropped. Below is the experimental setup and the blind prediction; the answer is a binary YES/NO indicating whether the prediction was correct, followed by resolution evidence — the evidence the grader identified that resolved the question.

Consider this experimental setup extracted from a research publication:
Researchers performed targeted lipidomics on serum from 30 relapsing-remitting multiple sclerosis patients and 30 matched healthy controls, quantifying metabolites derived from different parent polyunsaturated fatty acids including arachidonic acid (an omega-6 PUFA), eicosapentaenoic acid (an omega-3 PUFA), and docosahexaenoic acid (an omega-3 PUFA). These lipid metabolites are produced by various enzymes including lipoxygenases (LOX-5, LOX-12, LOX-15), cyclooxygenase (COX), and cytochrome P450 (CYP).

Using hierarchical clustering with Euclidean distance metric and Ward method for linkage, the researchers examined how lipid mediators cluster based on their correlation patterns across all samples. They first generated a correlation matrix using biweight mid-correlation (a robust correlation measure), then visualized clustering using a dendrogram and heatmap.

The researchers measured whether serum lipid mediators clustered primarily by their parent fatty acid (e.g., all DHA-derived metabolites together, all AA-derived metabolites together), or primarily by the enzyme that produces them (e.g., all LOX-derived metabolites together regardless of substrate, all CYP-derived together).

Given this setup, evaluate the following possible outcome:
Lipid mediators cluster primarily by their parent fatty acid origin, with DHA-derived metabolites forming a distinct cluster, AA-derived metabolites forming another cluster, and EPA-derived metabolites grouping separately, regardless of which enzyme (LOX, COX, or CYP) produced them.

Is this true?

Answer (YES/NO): NO